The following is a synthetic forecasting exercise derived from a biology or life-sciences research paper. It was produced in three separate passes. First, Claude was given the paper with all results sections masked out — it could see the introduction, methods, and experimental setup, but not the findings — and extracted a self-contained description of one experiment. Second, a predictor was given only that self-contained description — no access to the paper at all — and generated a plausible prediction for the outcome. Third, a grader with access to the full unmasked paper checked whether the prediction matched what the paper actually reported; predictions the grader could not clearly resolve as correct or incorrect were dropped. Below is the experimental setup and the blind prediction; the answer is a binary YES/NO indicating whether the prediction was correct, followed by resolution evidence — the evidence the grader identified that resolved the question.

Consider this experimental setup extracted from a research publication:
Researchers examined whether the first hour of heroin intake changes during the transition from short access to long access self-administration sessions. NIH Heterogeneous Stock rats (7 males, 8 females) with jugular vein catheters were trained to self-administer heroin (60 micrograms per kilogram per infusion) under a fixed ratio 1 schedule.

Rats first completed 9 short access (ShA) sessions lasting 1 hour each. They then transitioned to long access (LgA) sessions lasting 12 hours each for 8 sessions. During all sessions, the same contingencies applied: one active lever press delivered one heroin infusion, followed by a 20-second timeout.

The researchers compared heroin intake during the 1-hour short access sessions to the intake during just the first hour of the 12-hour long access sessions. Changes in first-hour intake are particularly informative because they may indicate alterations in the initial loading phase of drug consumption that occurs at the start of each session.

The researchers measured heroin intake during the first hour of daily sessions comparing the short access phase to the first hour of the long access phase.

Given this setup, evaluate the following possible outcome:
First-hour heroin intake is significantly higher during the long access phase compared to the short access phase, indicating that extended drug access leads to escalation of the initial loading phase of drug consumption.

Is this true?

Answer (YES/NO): YES